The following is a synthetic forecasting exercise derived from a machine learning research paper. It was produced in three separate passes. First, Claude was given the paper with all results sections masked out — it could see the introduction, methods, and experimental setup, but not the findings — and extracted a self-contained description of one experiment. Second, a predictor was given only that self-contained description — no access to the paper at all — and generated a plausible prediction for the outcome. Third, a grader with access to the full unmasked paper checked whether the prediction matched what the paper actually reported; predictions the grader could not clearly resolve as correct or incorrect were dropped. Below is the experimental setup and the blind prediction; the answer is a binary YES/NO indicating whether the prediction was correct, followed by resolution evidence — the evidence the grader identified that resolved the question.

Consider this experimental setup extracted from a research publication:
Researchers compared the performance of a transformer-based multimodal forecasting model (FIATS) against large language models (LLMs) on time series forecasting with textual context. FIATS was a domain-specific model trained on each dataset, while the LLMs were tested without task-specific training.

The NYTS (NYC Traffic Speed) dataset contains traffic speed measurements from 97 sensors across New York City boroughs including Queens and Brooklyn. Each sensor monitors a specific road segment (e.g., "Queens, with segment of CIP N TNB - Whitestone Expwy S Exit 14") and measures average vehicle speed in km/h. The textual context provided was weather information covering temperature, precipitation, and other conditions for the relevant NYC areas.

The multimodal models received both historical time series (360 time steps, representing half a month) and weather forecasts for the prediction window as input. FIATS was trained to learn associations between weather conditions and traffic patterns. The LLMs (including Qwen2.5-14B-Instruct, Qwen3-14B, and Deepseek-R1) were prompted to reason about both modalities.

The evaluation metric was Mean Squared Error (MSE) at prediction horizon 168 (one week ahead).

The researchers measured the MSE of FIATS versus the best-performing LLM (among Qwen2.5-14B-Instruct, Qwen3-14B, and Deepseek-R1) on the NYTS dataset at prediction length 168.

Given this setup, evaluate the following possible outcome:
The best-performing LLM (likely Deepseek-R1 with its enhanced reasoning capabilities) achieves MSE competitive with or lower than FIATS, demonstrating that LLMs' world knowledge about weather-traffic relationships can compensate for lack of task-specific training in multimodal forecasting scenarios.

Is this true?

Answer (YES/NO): NO